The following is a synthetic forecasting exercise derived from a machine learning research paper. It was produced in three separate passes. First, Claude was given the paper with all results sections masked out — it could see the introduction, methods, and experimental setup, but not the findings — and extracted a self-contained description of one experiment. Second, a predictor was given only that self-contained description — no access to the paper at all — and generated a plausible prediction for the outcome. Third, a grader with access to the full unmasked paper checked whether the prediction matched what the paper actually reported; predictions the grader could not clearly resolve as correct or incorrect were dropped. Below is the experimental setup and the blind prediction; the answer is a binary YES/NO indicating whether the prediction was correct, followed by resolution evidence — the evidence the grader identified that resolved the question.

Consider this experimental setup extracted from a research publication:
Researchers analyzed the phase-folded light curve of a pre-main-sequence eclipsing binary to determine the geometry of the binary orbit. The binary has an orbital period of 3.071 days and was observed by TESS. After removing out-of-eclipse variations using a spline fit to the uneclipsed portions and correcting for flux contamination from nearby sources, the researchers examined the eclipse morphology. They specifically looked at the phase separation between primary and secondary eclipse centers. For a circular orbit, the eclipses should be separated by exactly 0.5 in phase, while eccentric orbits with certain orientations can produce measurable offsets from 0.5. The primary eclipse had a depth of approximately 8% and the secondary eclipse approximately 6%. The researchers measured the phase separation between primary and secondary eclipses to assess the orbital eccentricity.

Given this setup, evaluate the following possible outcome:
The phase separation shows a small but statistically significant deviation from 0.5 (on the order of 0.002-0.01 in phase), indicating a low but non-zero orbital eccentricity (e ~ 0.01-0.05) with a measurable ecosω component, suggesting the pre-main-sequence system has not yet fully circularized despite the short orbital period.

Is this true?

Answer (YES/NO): NO